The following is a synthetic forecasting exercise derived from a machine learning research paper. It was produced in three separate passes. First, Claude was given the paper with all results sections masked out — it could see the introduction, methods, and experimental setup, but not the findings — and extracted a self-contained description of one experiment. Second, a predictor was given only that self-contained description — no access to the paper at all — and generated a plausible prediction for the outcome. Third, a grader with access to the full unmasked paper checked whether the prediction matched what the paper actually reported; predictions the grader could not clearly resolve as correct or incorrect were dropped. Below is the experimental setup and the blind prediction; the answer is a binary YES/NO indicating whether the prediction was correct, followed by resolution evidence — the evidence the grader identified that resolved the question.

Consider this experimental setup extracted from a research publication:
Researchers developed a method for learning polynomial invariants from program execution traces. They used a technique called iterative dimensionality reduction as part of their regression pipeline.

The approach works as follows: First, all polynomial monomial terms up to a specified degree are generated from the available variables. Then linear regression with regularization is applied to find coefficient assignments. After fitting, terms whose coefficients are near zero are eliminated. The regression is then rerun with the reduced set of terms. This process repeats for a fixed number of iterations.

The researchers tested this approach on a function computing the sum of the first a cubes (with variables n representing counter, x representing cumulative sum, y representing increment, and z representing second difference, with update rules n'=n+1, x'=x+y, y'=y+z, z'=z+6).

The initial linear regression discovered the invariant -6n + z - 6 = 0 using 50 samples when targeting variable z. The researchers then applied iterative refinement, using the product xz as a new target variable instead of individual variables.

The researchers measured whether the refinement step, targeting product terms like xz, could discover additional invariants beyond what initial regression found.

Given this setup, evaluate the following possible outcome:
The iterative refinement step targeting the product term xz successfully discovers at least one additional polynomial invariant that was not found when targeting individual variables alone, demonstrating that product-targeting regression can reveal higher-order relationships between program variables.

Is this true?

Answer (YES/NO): YES